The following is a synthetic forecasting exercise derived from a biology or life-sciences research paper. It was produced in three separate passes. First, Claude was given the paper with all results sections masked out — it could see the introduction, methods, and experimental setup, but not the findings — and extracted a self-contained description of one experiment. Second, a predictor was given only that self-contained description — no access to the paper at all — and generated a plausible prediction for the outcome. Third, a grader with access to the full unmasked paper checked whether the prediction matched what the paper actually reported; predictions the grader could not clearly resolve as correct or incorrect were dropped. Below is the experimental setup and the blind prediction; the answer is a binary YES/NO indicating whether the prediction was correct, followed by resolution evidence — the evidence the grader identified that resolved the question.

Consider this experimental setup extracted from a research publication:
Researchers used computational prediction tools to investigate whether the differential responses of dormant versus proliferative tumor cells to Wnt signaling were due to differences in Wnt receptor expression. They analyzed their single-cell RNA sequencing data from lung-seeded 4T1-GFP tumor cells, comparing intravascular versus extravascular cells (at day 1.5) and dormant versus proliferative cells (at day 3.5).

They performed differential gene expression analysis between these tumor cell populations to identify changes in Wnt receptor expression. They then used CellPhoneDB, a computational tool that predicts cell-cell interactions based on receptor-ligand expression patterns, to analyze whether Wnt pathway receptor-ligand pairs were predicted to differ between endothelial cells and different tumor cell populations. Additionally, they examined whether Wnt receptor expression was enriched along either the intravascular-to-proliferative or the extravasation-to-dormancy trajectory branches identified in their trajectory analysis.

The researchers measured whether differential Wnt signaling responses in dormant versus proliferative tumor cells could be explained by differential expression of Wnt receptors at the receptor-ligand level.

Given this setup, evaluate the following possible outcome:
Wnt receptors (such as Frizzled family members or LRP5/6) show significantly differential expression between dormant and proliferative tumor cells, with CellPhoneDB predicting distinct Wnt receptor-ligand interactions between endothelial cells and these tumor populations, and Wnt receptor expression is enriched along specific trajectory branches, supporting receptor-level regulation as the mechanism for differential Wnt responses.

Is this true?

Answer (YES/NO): NO